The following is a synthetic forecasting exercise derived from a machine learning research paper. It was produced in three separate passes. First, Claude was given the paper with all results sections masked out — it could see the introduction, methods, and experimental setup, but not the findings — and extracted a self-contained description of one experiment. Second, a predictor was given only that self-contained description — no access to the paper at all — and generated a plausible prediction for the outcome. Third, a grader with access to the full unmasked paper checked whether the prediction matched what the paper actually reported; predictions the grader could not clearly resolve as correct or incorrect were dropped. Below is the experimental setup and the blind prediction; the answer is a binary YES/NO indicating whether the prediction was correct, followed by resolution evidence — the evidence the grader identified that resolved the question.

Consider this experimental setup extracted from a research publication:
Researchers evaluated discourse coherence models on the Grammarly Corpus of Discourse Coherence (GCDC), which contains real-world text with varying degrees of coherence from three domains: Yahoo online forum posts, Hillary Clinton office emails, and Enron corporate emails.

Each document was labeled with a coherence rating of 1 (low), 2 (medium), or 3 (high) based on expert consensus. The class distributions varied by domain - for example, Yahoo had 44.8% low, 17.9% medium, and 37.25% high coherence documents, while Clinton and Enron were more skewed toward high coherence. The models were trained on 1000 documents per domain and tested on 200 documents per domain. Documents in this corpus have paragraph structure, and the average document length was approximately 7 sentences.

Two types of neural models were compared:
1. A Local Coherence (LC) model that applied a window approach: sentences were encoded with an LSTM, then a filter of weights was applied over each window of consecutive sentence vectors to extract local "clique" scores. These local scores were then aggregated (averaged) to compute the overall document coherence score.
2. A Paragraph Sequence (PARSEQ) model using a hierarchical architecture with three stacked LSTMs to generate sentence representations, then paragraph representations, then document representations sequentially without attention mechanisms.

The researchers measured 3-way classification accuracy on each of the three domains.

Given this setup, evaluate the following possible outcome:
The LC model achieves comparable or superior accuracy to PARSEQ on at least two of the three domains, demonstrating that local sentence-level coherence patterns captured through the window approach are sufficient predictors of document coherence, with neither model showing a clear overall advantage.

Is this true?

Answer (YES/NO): YES